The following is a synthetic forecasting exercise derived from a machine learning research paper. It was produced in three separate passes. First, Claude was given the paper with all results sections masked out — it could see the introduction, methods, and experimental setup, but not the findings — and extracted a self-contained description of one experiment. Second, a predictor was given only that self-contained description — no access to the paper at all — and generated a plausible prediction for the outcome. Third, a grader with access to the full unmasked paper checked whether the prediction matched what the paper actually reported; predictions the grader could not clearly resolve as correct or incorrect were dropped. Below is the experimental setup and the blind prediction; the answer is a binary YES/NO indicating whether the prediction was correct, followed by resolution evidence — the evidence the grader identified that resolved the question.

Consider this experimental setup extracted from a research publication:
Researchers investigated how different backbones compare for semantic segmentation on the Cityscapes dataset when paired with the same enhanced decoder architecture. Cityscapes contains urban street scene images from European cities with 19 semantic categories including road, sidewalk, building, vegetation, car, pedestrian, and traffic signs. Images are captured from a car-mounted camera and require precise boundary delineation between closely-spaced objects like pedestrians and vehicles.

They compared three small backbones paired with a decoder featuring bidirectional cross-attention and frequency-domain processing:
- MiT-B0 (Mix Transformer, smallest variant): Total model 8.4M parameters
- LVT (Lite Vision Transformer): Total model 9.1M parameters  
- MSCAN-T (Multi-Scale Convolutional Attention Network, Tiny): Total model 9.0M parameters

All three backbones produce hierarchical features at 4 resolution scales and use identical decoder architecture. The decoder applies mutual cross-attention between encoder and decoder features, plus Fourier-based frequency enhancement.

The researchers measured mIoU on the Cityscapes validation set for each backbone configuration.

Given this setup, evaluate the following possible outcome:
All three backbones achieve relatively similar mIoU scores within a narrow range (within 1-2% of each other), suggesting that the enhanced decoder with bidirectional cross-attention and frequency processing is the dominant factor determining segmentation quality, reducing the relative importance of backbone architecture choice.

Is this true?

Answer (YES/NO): NO